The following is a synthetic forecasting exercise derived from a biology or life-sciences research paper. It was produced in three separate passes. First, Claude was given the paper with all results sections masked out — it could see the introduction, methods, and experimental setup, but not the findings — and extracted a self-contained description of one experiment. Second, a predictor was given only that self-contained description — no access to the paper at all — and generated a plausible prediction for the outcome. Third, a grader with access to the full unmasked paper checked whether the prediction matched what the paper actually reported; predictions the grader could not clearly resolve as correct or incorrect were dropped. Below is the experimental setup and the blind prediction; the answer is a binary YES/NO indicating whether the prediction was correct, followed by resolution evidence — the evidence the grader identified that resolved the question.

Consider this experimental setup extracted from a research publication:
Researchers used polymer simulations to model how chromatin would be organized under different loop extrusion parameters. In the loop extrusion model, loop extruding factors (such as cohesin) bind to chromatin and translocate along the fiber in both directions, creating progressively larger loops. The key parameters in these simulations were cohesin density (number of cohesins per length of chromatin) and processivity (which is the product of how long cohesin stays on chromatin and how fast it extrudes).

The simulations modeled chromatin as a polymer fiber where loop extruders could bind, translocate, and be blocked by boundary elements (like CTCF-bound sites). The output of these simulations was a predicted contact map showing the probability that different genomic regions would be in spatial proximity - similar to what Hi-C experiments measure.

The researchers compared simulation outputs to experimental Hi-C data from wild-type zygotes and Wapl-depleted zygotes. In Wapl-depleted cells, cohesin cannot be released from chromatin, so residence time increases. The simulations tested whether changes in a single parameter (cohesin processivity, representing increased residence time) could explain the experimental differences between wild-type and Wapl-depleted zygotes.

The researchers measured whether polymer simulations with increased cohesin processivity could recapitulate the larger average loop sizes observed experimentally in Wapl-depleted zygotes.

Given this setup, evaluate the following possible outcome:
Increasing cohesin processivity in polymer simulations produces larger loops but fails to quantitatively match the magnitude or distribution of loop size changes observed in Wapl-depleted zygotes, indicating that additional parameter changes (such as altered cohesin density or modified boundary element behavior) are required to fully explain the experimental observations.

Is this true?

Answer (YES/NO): NO